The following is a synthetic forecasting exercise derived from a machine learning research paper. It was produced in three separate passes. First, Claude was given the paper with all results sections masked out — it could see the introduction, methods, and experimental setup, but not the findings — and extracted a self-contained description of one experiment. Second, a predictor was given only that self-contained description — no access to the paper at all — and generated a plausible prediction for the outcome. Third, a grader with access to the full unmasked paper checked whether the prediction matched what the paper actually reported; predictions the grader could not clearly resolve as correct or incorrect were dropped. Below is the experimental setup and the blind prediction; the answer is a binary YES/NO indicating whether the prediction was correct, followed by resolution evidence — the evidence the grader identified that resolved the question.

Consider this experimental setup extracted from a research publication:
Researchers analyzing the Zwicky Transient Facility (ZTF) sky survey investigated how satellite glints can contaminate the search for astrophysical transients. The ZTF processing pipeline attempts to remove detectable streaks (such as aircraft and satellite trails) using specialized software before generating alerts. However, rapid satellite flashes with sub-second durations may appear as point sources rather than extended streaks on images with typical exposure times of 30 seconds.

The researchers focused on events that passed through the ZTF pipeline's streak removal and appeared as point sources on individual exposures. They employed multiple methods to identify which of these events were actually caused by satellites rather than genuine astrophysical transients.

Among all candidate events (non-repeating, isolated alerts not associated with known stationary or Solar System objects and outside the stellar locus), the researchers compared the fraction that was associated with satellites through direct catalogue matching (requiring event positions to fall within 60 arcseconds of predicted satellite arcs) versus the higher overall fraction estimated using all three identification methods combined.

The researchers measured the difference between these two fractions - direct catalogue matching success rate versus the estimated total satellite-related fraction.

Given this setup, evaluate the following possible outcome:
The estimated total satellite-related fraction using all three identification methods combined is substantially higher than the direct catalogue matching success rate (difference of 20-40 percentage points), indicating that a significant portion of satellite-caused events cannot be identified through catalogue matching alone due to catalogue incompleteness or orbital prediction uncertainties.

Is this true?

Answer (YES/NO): NO